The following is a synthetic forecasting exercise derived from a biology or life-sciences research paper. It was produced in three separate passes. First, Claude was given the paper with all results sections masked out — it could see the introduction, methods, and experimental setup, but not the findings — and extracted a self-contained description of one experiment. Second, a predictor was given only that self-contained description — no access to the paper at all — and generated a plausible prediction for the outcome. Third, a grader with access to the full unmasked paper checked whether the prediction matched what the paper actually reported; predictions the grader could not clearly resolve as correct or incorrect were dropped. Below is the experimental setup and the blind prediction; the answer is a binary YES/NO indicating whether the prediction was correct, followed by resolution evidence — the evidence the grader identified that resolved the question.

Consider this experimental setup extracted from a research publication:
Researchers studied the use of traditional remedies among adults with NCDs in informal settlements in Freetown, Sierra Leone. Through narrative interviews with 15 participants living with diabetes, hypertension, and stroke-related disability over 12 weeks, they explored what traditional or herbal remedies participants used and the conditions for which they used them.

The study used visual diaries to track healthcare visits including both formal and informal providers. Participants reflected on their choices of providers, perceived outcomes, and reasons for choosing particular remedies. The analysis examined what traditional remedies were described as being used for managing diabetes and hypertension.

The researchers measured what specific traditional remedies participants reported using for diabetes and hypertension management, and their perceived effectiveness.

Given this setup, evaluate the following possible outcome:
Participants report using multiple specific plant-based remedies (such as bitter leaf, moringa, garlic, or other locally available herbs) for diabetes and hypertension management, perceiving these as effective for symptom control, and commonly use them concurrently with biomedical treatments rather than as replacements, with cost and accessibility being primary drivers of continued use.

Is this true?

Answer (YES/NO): NO